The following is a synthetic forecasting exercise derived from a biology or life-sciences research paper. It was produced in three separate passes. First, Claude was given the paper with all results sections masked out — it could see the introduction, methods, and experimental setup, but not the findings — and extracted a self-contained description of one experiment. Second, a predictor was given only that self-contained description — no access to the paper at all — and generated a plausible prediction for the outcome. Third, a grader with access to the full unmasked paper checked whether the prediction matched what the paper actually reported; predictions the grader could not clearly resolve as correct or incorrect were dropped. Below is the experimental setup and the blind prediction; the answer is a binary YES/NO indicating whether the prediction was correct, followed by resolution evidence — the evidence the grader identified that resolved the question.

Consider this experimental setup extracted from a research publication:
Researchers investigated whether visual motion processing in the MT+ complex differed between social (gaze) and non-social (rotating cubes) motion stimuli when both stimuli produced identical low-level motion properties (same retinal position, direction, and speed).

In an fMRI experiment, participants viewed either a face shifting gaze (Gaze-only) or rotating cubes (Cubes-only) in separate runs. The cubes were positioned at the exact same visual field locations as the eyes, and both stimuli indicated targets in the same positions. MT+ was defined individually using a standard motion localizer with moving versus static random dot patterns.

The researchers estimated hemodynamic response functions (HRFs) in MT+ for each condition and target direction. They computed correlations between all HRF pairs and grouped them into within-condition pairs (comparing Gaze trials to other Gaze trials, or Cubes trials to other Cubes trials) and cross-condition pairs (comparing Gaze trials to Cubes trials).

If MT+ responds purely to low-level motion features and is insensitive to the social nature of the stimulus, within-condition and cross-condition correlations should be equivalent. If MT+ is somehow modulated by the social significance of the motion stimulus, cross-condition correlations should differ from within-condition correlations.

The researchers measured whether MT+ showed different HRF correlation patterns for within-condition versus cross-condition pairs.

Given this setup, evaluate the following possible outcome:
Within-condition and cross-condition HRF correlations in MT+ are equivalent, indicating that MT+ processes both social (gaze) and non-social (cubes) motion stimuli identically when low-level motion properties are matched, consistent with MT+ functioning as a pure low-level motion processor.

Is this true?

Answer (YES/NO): YES